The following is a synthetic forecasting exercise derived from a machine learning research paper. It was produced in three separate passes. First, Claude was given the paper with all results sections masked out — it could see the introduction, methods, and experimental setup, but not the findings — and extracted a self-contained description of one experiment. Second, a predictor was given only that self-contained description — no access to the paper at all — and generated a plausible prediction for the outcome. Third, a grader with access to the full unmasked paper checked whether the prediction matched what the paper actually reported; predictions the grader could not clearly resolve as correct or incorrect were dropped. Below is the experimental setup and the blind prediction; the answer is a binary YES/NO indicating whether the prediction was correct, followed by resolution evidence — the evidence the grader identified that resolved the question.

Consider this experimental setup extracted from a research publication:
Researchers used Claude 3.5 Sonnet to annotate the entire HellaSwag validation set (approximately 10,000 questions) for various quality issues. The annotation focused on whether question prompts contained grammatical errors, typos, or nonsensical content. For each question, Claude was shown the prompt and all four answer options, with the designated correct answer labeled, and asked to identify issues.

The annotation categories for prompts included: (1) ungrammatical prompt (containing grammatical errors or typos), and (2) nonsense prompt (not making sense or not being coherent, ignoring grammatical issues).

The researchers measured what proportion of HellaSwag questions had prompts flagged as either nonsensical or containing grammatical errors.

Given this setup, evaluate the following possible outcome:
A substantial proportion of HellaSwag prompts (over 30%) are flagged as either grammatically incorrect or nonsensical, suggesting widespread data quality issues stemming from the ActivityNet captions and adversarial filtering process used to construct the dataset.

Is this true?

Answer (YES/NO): YES